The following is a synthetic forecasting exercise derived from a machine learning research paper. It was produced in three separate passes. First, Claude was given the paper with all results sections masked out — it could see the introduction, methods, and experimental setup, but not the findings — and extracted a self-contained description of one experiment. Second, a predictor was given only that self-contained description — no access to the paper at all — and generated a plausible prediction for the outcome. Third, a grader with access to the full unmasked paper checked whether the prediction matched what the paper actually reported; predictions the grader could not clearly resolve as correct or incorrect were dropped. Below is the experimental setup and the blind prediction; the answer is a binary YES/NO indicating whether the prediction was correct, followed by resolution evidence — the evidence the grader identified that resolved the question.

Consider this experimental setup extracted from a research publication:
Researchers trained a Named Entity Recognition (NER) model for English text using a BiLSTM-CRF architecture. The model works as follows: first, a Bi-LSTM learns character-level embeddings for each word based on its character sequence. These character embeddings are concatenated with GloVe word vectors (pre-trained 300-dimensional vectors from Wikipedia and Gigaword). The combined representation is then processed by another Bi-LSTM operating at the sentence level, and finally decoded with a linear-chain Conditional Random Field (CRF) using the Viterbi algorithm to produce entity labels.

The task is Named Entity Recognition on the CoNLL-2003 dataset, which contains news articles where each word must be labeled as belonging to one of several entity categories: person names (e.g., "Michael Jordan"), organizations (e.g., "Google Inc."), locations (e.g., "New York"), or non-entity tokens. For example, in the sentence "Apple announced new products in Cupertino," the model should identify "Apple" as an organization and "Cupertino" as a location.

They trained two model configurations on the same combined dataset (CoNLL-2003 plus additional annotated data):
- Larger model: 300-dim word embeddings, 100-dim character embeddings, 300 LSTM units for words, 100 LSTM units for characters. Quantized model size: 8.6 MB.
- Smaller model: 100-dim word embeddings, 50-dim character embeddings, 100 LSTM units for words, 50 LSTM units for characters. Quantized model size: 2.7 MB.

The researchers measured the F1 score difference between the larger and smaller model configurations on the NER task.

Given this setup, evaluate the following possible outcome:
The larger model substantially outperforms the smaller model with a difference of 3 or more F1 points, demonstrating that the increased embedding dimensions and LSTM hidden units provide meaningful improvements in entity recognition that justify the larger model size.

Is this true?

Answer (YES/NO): NO